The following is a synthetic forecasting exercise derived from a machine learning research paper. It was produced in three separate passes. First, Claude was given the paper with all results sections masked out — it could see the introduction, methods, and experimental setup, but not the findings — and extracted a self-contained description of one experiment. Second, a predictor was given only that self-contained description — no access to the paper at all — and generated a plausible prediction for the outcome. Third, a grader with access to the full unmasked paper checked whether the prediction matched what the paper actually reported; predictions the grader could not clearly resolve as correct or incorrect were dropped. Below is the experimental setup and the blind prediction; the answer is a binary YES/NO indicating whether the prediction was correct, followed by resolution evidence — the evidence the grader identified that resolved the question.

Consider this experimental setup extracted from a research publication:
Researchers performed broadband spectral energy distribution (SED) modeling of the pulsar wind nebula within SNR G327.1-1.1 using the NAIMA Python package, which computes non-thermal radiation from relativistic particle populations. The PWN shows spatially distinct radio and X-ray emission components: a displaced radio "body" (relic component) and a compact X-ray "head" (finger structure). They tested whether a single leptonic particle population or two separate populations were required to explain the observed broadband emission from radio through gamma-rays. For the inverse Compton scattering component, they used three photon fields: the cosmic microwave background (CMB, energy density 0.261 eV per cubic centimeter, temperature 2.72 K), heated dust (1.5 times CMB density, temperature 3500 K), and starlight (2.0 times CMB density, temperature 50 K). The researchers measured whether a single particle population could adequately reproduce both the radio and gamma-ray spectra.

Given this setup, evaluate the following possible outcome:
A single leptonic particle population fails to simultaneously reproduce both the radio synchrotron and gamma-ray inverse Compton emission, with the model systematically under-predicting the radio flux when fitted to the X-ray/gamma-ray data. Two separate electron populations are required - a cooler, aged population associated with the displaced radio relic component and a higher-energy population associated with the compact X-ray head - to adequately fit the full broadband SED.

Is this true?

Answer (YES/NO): YES